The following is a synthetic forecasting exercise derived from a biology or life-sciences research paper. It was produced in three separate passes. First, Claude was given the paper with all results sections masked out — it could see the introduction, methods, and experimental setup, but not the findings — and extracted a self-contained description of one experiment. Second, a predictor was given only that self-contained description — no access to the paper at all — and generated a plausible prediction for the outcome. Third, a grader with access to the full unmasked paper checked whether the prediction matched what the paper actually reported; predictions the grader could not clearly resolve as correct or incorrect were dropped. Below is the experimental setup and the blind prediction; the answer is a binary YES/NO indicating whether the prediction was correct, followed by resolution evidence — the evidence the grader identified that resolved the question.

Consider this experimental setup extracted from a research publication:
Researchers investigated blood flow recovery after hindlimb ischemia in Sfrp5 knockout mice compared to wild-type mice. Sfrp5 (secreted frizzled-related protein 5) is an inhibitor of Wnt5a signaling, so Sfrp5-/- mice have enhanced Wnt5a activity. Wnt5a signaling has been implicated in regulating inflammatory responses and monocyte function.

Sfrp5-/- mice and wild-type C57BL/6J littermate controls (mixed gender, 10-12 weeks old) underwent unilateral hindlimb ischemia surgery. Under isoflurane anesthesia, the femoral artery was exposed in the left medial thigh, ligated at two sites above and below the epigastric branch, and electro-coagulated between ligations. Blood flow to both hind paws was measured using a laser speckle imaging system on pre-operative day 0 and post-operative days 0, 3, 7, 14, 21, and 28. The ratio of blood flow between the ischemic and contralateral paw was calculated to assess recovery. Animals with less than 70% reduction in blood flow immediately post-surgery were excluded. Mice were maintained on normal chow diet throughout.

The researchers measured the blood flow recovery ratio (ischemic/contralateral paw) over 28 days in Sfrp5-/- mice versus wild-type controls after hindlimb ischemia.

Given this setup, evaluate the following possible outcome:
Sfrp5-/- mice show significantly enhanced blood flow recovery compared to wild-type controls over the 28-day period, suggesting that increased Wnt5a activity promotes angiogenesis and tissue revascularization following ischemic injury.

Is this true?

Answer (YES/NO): NO